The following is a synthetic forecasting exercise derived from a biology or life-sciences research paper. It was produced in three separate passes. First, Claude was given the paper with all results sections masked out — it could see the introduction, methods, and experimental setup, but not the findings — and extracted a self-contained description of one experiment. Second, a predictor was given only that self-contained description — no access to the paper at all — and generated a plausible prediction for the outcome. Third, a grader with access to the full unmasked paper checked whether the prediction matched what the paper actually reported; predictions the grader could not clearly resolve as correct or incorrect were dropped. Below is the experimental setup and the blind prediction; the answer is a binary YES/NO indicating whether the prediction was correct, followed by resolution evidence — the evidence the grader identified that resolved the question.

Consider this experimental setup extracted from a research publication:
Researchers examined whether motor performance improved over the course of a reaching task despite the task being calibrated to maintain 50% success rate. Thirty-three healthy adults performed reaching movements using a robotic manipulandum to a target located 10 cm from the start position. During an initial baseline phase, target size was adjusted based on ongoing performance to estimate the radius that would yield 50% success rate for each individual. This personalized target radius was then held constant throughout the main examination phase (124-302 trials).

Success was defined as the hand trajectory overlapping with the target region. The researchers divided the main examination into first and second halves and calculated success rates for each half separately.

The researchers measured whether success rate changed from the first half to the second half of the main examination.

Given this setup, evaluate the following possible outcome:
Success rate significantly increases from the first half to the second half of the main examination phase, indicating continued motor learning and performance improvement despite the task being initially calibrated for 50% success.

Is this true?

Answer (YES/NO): NO